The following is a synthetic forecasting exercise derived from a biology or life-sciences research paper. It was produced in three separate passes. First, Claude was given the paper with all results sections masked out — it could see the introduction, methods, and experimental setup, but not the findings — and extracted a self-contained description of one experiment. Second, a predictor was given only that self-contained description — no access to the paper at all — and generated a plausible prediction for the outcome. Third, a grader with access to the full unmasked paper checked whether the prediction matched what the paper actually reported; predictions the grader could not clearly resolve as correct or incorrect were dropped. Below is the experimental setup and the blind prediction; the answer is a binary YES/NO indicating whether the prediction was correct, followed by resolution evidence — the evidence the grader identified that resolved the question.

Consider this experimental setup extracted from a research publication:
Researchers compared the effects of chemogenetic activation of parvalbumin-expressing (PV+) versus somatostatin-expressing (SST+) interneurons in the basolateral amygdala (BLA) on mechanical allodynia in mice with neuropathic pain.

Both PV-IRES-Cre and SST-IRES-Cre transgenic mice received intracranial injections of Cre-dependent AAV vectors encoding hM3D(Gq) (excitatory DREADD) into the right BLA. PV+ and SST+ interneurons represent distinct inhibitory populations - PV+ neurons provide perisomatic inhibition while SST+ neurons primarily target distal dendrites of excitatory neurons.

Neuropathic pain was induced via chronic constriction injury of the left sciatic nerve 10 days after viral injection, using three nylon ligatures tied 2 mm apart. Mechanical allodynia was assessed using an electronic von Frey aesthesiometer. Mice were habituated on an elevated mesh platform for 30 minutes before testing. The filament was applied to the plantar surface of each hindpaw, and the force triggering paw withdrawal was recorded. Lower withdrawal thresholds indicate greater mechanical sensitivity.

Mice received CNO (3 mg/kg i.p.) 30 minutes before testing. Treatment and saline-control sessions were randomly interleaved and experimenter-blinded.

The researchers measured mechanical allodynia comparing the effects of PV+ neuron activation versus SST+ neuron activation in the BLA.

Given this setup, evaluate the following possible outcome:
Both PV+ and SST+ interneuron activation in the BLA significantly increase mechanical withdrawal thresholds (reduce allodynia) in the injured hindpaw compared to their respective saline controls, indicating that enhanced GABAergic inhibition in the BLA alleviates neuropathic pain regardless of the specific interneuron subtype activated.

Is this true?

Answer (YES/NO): YES